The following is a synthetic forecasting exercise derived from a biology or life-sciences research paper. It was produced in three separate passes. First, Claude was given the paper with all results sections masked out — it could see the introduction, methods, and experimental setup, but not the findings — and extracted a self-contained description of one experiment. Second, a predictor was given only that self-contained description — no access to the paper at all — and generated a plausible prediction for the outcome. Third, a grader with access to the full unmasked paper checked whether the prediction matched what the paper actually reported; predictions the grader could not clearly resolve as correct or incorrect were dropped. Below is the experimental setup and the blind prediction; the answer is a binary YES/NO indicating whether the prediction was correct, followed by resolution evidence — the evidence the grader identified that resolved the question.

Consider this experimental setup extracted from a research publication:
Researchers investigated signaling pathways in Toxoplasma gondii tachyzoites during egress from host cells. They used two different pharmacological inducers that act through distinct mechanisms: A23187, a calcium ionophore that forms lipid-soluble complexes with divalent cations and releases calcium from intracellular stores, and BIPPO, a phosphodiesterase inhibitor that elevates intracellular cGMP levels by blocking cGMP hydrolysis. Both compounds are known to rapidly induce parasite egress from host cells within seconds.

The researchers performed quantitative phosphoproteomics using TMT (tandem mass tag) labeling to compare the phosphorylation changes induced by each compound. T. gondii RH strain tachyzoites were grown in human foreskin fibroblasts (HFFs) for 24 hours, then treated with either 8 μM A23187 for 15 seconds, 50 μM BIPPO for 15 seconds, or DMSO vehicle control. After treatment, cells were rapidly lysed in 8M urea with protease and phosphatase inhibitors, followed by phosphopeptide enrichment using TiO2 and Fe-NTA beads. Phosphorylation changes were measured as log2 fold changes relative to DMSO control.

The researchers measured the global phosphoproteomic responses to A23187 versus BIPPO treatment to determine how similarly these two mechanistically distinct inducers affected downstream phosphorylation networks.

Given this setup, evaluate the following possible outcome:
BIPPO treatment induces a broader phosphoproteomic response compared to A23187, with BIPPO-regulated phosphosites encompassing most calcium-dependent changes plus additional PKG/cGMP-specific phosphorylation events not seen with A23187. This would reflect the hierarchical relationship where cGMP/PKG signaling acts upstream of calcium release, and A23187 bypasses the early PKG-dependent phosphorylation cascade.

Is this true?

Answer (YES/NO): NO